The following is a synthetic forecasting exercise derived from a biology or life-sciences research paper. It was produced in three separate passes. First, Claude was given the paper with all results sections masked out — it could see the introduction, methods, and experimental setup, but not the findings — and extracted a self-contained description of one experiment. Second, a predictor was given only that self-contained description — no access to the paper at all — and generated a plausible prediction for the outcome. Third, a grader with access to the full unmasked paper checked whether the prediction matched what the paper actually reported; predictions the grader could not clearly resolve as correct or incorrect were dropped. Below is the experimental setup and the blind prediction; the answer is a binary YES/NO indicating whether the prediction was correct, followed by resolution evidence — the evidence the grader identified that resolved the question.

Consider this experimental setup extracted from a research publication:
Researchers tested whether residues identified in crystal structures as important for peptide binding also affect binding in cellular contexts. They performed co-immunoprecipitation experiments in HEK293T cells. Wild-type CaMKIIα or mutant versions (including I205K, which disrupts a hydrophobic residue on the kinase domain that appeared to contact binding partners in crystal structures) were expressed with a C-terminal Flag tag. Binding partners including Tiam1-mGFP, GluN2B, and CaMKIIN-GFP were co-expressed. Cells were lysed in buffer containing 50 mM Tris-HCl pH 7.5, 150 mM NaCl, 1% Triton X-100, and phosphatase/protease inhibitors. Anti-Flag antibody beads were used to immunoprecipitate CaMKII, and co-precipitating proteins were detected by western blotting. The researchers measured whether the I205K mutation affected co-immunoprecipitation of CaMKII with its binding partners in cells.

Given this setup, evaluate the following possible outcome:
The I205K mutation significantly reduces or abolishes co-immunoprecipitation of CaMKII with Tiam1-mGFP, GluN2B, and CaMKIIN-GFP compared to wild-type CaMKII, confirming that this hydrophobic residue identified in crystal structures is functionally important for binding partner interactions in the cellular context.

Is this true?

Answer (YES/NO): YES